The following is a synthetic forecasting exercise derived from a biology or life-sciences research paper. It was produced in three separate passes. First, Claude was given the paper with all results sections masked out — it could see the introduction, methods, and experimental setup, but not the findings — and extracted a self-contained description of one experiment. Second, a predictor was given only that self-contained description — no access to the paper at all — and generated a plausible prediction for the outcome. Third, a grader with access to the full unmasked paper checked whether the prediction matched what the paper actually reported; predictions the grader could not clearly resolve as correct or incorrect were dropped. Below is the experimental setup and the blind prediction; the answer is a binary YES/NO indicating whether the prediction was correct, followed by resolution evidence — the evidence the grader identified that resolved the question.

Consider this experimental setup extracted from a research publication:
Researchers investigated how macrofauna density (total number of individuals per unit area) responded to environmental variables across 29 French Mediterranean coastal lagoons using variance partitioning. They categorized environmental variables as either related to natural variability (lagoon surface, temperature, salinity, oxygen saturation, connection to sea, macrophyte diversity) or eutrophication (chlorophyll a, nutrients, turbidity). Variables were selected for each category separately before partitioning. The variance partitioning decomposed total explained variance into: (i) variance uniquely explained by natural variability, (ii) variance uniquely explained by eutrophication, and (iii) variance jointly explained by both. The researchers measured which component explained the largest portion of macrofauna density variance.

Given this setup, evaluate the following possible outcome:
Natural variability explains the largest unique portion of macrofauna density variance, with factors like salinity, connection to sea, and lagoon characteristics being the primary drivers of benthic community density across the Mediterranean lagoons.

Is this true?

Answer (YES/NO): YES